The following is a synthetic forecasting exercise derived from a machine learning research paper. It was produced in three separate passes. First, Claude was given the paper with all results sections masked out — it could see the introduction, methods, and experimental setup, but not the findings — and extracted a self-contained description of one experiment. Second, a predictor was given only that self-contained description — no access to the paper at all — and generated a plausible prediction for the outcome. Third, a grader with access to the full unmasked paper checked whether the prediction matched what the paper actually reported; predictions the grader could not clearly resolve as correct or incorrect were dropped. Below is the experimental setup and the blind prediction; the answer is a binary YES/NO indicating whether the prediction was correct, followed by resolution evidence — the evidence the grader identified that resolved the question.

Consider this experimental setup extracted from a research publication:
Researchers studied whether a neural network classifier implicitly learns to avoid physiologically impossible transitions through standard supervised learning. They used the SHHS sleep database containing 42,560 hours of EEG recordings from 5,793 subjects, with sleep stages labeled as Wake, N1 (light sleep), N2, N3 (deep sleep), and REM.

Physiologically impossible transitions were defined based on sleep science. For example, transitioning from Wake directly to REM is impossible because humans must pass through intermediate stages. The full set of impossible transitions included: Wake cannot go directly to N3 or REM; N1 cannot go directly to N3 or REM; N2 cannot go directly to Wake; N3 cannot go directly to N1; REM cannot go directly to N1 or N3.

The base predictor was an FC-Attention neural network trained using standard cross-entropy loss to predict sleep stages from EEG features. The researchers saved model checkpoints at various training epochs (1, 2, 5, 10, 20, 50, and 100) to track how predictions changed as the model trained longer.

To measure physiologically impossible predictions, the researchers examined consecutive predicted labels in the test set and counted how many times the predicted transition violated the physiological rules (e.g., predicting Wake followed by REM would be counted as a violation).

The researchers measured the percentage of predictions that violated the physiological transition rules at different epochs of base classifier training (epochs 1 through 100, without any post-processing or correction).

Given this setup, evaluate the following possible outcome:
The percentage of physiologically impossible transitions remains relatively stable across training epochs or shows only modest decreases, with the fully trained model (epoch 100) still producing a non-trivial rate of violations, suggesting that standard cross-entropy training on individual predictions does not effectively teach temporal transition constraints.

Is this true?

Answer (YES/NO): YES